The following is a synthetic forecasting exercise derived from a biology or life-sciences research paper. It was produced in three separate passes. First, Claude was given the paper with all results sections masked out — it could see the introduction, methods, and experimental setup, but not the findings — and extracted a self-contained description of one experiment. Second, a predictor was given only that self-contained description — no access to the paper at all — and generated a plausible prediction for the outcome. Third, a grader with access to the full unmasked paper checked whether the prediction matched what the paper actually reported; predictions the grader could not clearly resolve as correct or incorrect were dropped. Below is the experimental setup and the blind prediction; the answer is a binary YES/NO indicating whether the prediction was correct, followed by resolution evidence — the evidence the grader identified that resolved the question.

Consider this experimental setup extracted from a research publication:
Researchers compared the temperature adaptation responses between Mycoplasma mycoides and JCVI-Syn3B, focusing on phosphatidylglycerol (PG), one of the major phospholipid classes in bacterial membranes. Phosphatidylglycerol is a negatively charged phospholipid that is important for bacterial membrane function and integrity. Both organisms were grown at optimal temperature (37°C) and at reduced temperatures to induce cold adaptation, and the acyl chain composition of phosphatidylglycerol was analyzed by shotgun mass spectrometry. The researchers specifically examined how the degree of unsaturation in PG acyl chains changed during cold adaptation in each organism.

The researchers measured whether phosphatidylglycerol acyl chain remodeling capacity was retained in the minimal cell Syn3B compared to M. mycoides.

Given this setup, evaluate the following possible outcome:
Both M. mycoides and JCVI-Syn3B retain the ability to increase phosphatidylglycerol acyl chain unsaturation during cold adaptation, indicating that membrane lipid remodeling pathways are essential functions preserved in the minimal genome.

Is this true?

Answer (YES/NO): NO